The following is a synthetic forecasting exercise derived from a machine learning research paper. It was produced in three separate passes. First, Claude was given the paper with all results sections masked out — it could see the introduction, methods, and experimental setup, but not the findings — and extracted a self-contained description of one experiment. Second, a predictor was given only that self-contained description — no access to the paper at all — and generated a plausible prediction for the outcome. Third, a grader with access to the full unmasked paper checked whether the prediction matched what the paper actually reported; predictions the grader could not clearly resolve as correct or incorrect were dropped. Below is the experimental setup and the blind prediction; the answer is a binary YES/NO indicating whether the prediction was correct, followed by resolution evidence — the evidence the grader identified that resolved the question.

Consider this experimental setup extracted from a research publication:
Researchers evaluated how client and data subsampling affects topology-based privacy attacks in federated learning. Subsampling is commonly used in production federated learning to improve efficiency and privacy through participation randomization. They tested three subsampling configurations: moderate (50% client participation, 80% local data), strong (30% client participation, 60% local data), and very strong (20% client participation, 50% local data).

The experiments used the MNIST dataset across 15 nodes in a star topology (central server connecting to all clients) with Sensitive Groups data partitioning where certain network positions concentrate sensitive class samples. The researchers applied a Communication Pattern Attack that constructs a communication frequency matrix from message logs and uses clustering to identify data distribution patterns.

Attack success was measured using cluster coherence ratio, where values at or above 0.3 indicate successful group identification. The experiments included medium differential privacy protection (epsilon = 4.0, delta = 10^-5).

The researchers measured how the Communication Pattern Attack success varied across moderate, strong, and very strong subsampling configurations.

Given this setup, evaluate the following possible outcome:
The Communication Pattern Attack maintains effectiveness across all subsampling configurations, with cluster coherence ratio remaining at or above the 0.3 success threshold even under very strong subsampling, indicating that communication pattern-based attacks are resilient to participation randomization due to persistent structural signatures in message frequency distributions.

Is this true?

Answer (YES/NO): YES